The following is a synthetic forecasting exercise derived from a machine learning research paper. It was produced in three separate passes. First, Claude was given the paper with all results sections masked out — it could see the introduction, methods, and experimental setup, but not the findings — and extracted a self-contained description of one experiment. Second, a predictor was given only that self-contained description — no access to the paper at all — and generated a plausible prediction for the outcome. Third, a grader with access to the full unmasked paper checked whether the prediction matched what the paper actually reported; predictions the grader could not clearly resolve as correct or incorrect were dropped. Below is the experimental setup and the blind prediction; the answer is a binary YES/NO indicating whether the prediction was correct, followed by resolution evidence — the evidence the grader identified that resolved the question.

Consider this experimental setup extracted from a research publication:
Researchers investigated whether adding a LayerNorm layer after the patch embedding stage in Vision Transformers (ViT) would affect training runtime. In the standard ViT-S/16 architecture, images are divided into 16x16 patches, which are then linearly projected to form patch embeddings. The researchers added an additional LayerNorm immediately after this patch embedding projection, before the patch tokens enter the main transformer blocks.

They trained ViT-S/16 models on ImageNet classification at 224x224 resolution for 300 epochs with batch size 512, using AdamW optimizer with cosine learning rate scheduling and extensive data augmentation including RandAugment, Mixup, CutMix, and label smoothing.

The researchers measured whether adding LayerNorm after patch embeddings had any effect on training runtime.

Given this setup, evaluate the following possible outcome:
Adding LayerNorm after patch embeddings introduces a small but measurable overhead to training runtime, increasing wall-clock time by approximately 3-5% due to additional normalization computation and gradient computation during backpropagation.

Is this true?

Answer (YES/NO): NO